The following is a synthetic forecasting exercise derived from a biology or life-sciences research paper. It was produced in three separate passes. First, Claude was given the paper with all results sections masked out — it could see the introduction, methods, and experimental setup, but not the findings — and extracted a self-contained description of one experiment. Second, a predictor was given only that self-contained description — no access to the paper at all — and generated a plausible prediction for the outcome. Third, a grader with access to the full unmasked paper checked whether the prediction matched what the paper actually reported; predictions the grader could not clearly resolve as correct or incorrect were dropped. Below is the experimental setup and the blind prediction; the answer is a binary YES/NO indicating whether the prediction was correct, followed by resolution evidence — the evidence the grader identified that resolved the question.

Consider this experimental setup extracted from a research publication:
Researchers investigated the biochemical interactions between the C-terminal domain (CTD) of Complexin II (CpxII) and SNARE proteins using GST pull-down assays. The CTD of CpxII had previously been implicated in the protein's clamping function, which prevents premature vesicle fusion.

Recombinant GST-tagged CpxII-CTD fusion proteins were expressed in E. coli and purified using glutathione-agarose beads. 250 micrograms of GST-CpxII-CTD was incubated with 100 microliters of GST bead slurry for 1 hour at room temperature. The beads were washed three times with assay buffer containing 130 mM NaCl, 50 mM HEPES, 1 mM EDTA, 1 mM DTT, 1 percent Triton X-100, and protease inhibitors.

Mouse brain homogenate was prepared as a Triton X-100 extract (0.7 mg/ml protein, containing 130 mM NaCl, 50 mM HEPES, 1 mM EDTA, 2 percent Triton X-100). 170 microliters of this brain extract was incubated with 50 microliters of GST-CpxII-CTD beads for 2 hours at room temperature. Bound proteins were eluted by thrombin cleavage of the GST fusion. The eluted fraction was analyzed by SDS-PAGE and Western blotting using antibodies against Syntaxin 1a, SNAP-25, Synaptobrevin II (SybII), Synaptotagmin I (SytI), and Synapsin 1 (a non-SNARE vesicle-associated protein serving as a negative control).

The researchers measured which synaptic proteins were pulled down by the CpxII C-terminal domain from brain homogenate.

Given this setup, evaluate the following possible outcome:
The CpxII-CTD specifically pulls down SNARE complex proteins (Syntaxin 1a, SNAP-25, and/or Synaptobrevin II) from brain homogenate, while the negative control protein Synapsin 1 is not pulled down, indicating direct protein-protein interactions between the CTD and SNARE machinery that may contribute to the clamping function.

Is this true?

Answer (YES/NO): NO